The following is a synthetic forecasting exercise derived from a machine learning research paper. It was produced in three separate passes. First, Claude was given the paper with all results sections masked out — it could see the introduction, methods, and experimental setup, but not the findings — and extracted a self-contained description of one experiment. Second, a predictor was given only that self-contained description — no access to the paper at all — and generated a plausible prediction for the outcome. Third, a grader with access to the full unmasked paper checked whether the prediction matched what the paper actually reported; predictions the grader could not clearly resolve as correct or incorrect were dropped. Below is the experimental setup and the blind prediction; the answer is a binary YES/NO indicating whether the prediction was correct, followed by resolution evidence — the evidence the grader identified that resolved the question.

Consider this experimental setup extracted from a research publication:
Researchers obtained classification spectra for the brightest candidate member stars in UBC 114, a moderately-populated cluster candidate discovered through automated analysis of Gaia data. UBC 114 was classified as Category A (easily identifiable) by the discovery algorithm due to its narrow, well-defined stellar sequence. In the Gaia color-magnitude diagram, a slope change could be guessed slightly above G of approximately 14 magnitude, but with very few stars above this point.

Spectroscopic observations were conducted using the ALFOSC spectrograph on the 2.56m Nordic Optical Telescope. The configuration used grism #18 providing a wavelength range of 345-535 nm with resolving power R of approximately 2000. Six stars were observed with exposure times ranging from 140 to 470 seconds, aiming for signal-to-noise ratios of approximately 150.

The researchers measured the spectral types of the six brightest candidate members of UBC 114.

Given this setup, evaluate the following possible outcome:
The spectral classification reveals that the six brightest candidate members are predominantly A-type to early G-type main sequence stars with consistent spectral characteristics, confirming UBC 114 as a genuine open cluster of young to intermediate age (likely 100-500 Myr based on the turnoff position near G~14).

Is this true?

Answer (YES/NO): NO